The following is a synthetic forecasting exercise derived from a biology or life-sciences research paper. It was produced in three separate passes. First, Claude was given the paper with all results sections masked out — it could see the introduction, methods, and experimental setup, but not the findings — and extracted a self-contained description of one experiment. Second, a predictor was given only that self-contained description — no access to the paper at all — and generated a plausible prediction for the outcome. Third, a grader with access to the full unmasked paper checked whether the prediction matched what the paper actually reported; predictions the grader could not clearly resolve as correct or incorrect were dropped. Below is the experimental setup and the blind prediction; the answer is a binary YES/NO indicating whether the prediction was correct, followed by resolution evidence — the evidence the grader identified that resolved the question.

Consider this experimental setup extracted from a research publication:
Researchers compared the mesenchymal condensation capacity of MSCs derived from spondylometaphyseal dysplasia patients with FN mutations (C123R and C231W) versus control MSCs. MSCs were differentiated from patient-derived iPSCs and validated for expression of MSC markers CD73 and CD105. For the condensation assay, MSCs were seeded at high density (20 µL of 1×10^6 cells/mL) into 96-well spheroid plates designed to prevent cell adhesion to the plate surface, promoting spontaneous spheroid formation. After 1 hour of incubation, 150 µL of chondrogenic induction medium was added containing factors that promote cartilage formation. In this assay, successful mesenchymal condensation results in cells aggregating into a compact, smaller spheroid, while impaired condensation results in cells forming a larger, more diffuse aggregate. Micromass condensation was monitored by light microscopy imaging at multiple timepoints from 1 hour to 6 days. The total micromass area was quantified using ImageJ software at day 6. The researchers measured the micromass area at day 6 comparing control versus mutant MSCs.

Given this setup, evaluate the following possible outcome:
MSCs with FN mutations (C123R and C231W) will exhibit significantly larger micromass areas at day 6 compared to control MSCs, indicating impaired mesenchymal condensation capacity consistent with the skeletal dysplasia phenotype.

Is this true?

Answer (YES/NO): YES